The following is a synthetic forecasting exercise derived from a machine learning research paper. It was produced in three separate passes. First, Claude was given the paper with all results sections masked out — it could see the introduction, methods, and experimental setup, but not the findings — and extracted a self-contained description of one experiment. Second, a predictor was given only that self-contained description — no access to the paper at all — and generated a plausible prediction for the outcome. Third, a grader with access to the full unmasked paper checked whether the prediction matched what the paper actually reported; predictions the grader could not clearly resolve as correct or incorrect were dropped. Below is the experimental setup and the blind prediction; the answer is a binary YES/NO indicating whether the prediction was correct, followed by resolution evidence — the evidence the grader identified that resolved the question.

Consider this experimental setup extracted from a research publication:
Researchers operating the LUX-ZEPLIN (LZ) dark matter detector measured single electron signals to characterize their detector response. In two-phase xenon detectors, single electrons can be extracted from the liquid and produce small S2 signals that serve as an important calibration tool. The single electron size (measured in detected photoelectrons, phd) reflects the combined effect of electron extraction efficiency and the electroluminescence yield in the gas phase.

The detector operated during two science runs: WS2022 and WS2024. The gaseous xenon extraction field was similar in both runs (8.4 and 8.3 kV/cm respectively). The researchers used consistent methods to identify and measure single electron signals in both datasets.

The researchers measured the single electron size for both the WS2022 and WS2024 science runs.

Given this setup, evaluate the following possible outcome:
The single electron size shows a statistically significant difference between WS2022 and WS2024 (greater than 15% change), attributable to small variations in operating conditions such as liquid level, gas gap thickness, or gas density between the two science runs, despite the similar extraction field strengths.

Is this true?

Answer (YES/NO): YES